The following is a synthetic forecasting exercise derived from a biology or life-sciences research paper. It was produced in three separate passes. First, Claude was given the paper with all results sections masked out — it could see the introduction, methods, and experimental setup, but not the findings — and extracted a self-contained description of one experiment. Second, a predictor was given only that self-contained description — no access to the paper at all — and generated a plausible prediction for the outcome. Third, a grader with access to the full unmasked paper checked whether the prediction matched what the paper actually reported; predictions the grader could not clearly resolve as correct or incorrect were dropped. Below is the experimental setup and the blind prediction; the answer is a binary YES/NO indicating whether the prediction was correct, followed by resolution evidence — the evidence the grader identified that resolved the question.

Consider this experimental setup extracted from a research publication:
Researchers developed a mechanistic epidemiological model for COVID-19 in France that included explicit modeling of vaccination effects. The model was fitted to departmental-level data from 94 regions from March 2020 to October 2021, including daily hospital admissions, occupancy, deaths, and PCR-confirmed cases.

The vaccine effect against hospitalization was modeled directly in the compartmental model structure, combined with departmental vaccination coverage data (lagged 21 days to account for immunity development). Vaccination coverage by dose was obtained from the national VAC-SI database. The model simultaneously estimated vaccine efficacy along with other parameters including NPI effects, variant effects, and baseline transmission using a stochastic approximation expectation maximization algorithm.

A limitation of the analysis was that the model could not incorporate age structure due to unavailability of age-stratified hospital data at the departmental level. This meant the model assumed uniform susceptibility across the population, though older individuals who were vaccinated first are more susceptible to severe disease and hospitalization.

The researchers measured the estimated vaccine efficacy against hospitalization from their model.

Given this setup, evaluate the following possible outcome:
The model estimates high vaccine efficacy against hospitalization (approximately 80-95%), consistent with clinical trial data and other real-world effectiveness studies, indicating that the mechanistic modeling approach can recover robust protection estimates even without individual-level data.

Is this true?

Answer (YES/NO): YES